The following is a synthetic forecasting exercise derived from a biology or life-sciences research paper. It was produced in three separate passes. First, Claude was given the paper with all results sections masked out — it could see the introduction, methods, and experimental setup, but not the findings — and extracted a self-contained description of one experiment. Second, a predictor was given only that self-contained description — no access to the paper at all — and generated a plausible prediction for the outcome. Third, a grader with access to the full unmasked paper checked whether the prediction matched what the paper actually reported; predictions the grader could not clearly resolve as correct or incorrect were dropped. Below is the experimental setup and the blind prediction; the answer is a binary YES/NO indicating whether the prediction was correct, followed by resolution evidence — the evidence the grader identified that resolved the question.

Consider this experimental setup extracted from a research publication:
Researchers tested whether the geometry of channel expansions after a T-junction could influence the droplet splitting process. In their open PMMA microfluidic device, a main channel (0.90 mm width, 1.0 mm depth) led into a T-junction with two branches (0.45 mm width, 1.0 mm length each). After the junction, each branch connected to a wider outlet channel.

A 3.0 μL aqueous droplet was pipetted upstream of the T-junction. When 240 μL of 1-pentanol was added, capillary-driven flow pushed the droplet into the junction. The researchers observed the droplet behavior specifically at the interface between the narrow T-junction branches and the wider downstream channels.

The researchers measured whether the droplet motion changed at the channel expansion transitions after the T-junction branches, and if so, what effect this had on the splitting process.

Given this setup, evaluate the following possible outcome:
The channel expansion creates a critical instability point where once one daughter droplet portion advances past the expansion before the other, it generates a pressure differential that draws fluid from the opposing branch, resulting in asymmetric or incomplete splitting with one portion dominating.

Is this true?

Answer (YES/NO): NO